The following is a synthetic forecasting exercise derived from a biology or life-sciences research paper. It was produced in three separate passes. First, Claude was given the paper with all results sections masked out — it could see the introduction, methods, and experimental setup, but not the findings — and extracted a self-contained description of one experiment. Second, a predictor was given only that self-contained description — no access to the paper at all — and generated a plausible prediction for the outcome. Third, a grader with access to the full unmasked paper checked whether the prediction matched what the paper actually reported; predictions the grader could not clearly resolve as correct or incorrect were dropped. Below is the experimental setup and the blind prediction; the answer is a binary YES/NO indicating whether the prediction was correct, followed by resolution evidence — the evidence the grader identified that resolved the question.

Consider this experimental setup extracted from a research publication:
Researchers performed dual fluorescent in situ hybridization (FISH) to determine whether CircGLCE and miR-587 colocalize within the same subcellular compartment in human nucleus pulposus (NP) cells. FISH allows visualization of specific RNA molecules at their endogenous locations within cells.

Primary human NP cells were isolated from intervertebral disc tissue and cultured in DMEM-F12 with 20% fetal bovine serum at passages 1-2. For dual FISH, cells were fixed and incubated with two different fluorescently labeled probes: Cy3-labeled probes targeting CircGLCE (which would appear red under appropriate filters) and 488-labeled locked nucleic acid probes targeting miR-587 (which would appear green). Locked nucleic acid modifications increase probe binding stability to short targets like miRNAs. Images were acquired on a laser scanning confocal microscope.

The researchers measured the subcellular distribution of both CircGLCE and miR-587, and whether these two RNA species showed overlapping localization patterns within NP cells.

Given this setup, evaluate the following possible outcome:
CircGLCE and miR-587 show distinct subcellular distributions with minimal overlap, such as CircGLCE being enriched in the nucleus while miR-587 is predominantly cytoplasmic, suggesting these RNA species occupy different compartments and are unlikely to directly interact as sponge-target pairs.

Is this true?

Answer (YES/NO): NO